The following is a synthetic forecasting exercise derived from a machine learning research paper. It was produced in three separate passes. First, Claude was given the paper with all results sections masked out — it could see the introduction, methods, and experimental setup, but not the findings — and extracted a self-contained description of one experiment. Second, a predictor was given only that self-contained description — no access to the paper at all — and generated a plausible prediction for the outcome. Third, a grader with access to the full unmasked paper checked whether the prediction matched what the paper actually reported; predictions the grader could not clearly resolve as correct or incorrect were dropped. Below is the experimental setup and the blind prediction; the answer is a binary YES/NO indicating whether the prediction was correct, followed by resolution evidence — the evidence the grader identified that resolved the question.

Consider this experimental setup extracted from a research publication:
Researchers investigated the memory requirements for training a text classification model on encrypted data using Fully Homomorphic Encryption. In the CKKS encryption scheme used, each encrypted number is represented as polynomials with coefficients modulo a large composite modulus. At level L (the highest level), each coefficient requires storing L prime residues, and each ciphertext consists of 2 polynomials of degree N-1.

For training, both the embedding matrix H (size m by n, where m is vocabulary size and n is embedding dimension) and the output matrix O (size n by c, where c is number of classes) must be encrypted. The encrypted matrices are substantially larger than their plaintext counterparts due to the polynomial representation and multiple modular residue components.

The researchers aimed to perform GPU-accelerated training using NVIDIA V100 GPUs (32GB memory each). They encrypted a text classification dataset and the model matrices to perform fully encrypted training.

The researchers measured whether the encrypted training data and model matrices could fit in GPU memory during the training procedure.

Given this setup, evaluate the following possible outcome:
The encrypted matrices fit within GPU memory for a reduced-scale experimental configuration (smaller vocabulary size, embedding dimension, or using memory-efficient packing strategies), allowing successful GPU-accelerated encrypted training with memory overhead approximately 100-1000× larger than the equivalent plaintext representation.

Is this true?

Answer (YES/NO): NO